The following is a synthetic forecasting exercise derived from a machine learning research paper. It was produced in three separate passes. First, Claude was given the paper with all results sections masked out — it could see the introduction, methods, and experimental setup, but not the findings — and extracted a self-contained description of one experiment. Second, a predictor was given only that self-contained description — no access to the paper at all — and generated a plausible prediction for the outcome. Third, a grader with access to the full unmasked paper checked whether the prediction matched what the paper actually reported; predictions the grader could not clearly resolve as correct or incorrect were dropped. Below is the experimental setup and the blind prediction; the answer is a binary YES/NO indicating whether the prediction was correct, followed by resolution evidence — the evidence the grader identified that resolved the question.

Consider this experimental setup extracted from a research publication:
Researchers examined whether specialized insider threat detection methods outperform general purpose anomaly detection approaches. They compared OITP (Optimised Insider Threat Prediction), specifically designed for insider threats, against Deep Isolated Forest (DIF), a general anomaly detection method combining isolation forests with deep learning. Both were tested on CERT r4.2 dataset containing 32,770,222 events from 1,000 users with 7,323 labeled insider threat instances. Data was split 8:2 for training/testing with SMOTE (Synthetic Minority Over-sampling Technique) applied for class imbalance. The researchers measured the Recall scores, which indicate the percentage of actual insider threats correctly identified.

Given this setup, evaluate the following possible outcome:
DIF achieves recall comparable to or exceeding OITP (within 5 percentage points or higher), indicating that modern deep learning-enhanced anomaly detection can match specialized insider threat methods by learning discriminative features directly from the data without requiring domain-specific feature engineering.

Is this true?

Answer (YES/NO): YES